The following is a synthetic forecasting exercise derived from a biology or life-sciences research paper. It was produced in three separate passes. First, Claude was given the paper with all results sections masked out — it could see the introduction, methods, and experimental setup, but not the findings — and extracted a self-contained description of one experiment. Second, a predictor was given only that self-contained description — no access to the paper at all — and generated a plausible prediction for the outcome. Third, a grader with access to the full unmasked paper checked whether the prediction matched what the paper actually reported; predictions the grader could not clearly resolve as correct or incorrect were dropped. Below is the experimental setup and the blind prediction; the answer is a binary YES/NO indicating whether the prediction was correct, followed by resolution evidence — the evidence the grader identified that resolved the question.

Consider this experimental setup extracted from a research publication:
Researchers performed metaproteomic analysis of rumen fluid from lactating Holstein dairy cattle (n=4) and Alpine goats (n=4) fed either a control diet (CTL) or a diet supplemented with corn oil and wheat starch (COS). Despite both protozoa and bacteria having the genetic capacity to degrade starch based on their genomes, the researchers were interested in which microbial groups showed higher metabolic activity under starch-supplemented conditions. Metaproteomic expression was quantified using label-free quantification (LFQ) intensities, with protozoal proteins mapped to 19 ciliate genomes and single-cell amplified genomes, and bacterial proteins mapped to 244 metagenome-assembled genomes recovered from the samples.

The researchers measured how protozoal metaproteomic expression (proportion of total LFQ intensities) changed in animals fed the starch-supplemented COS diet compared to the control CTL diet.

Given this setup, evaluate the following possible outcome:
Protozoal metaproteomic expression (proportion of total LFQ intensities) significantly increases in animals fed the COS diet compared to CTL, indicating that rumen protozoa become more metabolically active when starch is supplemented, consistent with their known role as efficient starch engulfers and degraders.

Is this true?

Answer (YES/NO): NO